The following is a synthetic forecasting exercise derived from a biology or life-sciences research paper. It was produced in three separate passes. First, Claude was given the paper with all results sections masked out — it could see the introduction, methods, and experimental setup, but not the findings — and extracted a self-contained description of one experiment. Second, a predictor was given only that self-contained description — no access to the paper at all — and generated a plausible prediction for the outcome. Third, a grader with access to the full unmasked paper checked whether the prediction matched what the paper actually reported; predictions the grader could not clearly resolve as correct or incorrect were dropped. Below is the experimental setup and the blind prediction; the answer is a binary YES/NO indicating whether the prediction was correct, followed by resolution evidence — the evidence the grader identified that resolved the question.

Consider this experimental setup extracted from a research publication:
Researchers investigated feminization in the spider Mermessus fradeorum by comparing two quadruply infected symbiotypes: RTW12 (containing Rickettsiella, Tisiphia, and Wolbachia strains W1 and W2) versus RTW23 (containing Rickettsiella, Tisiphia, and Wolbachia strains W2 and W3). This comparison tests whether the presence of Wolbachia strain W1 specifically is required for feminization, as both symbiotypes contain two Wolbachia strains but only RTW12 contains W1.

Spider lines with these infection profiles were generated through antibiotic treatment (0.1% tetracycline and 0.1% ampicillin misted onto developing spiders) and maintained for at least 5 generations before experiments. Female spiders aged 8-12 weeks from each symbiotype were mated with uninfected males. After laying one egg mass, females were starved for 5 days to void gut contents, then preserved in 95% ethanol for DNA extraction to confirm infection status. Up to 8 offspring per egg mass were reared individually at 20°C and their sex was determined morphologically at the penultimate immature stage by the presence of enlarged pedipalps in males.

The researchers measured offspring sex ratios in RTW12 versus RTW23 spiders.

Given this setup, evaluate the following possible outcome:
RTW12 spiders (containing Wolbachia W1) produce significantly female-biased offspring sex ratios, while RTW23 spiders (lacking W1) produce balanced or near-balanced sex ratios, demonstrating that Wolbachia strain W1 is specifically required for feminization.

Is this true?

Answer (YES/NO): YES